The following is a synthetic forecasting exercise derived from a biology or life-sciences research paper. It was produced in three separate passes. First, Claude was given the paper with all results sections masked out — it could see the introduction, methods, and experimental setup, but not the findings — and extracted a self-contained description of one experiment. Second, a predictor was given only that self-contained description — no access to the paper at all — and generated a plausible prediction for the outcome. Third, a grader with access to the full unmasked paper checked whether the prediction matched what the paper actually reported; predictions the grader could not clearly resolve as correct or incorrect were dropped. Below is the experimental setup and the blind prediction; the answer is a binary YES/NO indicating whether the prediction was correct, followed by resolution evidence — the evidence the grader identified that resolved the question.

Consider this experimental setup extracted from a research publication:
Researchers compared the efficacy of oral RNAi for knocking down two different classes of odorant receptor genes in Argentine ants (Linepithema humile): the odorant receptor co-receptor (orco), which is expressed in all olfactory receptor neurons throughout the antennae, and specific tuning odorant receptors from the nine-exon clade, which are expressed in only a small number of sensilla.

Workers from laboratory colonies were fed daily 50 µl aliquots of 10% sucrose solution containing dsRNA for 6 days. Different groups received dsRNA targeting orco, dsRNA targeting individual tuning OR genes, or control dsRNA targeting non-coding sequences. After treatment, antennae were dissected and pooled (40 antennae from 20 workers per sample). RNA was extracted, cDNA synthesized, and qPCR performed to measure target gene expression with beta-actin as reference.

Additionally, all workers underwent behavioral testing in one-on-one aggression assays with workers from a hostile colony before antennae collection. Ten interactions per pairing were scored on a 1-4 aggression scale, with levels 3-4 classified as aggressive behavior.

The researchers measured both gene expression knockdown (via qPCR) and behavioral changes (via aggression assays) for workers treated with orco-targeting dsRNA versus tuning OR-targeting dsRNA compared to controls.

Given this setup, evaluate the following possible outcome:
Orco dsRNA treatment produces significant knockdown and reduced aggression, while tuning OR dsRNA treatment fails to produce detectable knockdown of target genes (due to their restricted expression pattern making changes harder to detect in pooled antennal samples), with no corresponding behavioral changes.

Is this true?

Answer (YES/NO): YES